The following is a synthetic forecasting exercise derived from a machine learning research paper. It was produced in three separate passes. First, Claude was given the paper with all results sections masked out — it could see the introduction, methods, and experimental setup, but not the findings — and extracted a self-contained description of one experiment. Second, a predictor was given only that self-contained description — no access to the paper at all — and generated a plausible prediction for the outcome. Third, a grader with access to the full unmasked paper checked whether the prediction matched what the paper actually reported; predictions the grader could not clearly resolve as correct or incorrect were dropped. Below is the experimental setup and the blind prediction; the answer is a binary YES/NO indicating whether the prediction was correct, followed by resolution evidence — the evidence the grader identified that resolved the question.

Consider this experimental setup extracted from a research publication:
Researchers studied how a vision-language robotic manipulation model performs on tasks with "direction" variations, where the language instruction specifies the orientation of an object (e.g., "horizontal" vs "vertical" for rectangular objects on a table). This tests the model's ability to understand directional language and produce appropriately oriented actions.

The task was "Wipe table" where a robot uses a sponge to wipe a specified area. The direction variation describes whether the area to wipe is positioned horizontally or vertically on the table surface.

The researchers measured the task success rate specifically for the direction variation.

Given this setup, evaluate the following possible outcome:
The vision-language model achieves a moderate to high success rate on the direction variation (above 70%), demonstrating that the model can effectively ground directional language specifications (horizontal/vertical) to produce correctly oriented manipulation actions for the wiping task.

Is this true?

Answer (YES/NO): NO